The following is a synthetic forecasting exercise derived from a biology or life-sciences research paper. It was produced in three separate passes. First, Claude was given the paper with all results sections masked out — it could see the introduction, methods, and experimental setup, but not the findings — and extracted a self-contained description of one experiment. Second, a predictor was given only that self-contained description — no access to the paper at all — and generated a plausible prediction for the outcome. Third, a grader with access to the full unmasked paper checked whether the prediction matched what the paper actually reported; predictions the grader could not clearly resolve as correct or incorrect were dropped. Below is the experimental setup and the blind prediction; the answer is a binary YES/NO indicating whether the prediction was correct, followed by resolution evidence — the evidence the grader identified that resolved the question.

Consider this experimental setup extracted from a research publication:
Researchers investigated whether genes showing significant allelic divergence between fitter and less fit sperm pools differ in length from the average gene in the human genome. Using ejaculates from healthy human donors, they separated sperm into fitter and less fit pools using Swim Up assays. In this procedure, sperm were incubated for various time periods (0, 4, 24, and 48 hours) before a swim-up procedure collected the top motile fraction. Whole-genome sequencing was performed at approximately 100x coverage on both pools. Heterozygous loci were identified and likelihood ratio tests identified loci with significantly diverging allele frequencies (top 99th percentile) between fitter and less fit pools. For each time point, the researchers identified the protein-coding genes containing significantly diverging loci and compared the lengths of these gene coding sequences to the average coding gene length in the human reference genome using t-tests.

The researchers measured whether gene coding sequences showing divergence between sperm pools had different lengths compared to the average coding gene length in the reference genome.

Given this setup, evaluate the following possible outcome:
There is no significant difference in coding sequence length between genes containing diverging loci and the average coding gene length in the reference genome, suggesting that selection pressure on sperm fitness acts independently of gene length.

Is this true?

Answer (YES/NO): NO